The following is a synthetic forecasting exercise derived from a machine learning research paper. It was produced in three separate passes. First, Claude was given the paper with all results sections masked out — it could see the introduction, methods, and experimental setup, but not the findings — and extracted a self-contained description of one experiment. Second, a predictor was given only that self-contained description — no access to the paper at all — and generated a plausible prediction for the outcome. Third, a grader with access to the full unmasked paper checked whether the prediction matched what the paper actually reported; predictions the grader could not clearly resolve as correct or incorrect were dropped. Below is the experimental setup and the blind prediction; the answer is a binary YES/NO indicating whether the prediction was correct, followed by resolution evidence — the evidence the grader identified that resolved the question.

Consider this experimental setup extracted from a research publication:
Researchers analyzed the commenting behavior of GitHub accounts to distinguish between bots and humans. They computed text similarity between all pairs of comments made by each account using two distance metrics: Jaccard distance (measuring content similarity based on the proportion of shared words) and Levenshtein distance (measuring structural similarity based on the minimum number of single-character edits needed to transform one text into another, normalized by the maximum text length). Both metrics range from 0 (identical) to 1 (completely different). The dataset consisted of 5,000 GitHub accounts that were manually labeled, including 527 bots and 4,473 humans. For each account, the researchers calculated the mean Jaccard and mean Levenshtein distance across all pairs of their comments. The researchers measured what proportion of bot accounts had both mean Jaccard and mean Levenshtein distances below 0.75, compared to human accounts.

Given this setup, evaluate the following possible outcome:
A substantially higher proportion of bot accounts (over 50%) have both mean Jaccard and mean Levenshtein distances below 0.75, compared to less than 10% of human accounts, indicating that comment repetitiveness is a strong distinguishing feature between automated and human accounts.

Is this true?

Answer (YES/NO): YES